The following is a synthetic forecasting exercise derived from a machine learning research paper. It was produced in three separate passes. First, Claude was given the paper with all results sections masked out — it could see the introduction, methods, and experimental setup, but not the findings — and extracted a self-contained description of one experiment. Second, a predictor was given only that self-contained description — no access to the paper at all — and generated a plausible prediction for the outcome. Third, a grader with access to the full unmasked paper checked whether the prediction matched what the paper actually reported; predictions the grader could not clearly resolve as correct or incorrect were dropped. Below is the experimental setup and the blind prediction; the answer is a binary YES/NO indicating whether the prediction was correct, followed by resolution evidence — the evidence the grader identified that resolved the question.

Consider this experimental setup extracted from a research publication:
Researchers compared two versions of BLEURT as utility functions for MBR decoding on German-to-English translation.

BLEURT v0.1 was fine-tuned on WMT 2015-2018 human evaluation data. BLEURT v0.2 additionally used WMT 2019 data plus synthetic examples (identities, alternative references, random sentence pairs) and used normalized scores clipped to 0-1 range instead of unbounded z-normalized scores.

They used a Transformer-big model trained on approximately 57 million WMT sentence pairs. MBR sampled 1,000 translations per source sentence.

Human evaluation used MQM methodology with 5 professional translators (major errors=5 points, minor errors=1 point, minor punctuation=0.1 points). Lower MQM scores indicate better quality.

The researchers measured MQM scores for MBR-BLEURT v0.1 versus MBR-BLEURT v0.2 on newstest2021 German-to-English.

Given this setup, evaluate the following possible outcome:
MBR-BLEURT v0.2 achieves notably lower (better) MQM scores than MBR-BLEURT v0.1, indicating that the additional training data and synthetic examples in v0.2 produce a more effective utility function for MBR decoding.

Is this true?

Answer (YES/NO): YES